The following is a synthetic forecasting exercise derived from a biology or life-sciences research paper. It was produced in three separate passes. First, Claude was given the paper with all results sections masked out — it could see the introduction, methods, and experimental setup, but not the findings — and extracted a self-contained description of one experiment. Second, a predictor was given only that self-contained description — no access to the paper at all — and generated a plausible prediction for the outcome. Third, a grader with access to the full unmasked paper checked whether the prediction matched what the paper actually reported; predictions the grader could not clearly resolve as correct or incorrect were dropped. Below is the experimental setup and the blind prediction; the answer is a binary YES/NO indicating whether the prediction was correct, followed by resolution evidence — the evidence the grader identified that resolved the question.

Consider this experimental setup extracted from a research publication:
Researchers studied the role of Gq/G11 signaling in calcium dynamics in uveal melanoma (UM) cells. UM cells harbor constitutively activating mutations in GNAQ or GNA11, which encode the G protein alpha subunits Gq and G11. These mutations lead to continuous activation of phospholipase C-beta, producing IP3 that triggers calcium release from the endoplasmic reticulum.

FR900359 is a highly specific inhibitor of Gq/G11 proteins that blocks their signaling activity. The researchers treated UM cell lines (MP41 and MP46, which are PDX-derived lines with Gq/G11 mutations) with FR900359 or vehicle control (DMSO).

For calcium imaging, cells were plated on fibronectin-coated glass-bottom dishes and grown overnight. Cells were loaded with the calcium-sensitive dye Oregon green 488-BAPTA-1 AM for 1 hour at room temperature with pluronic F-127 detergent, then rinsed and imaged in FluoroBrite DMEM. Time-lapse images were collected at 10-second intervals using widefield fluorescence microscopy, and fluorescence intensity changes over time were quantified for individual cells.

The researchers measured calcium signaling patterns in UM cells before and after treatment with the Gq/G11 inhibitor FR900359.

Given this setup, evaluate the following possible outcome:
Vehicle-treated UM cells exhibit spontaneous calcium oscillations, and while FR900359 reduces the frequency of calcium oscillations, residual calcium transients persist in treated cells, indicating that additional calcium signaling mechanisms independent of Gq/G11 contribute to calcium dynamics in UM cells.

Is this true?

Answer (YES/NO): NO